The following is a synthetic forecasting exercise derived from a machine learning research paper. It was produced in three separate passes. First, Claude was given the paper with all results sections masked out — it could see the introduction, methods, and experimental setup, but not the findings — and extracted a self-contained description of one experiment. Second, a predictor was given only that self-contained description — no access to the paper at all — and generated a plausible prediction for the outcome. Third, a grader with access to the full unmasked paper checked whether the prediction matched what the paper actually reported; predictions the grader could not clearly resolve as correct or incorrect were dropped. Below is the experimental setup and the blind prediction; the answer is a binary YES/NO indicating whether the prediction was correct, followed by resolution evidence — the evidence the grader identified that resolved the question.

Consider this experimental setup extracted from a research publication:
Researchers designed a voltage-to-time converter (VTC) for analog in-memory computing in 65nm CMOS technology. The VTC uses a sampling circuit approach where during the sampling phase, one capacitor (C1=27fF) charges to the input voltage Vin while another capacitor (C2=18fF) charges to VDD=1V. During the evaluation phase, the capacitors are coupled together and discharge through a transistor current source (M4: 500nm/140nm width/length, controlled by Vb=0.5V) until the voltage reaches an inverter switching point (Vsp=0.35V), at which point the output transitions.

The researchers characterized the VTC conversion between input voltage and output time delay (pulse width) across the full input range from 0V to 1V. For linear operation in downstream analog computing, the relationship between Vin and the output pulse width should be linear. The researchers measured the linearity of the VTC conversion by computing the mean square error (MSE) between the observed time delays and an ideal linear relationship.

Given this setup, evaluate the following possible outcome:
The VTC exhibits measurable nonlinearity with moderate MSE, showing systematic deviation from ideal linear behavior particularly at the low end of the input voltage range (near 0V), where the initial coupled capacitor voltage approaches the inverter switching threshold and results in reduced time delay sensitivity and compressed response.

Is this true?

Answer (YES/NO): NO